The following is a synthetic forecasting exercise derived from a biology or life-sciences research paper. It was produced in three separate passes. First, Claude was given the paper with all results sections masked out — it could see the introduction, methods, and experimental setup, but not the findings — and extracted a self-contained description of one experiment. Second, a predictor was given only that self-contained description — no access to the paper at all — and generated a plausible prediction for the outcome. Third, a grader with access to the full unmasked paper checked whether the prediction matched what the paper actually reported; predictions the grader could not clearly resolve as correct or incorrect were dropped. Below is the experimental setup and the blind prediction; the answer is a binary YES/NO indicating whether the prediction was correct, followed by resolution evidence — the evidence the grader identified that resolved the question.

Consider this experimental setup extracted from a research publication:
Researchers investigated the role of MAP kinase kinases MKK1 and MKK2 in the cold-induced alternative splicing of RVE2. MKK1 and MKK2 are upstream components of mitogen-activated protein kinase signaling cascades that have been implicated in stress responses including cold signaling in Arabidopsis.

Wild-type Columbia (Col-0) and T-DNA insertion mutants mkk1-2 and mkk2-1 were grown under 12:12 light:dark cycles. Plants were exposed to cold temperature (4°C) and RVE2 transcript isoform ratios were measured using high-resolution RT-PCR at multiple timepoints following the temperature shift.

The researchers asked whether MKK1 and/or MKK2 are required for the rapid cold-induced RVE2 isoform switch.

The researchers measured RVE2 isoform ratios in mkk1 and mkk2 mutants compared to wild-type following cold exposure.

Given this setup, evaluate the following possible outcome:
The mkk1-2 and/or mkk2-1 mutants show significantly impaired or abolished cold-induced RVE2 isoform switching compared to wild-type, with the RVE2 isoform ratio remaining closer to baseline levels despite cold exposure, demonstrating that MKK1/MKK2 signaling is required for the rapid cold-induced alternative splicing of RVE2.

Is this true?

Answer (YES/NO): NO